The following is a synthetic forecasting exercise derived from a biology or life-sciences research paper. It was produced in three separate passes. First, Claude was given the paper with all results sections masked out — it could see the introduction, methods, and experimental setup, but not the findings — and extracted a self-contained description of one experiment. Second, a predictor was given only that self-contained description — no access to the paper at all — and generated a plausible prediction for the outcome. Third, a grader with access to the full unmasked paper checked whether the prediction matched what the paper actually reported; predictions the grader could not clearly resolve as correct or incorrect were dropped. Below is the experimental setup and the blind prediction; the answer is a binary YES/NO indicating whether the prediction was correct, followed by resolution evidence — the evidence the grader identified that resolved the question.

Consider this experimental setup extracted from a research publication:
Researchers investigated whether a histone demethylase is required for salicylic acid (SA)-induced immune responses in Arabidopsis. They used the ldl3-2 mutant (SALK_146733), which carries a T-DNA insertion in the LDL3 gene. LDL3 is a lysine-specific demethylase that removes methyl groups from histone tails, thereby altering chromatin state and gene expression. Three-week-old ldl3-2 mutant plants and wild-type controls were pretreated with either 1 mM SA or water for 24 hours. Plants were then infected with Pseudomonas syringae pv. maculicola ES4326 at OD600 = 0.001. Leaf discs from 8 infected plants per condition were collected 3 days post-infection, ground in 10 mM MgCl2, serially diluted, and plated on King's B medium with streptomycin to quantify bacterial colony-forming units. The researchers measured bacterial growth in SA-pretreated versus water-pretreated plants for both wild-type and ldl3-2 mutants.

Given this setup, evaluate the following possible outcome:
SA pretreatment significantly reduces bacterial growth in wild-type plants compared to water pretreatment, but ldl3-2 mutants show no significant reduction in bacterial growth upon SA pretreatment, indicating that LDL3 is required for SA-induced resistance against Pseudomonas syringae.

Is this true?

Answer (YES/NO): NO